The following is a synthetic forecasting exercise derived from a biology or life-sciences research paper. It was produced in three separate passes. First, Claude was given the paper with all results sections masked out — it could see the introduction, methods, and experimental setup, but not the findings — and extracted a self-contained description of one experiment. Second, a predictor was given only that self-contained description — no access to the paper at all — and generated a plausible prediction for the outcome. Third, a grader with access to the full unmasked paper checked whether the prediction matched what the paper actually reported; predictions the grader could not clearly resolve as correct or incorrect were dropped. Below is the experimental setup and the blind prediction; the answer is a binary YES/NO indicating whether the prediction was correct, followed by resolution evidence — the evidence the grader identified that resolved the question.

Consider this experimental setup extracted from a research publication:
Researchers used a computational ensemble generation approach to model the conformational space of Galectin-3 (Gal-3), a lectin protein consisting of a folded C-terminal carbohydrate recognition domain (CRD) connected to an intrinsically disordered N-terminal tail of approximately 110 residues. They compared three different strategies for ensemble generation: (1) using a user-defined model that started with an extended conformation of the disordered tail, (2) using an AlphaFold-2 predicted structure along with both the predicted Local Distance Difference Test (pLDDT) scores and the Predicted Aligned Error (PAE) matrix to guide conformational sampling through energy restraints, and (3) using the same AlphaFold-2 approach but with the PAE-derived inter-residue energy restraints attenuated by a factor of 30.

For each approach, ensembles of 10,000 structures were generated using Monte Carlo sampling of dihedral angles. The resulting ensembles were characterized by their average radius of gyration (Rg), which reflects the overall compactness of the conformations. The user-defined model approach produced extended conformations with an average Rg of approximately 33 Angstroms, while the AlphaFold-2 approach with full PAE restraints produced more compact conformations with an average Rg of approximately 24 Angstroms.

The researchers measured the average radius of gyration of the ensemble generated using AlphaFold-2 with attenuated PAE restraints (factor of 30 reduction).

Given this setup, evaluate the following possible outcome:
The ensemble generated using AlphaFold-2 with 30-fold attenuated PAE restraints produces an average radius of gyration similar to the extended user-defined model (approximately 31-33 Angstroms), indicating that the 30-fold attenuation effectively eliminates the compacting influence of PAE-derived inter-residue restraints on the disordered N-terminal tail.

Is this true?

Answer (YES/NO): NO